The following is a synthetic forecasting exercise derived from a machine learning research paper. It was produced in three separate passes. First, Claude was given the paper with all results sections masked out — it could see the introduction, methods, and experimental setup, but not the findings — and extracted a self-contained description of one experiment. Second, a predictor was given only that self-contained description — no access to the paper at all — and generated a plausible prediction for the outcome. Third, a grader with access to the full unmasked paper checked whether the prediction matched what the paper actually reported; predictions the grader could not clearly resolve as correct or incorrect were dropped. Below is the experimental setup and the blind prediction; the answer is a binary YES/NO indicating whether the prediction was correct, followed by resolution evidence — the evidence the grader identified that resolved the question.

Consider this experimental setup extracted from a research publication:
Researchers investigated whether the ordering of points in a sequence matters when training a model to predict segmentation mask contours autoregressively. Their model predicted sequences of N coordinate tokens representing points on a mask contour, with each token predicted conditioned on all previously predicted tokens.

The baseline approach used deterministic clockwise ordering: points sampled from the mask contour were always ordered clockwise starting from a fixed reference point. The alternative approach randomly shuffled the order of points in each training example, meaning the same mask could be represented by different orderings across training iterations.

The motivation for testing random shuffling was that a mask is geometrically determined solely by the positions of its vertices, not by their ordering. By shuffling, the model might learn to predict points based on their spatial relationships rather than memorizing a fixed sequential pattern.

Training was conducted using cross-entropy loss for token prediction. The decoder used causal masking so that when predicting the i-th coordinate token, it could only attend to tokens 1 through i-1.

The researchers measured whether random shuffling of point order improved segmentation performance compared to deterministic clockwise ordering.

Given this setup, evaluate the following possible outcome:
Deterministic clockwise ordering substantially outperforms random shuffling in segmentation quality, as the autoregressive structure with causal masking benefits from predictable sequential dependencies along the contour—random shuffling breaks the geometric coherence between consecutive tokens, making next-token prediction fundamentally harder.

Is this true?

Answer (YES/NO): NO